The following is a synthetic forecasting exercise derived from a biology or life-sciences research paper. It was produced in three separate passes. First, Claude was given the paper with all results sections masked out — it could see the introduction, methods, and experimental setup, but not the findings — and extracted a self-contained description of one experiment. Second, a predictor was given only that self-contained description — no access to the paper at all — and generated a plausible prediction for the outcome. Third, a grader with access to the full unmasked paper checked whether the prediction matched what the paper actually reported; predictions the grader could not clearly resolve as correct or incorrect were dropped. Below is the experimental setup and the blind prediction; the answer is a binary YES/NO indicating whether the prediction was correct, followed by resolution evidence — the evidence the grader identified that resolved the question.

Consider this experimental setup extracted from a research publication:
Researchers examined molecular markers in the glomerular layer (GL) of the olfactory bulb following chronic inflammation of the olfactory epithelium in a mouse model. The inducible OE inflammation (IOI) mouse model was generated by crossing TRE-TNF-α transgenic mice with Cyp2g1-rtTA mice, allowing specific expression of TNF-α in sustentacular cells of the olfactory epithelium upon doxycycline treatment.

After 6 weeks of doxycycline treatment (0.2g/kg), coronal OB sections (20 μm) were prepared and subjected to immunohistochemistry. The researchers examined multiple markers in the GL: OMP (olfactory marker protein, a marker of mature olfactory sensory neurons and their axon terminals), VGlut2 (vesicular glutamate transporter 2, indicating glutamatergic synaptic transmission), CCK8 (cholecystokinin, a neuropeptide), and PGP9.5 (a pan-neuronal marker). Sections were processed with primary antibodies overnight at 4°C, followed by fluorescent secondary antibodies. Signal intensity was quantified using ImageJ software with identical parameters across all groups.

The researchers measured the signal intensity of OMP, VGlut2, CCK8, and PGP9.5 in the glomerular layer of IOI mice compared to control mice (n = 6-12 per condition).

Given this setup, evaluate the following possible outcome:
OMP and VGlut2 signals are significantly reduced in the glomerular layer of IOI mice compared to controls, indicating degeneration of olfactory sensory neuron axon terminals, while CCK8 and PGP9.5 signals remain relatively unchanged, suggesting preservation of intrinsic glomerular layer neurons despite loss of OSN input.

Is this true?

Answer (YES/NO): NO